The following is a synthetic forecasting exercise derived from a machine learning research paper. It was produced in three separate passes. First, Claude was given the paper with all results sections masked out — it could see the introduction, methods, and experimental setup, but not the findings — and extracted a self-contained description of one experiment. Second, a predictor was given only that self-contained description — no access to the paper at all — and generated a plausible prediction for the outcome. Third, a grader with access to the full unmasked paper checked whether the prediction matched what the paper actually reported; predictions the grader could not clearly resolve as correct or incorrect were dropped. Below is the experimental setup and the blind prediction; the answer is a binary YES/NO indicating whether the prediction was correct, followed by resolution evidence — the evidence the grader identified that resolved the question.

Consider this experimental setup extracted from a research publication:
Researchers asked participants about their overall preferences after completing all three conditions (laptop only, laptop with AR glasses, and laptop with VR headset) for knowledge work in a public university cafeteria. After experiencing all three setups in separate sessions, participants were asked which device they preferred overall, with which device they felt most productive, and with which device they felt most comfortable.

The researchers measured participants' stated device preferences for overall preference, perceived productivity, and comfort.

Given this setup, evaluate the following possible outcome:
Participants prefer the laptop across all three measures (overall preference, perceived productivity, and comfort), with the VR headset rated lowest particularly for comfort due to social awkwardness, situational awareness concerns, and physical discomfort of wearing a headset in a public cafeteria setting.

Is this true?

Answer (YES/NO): NO